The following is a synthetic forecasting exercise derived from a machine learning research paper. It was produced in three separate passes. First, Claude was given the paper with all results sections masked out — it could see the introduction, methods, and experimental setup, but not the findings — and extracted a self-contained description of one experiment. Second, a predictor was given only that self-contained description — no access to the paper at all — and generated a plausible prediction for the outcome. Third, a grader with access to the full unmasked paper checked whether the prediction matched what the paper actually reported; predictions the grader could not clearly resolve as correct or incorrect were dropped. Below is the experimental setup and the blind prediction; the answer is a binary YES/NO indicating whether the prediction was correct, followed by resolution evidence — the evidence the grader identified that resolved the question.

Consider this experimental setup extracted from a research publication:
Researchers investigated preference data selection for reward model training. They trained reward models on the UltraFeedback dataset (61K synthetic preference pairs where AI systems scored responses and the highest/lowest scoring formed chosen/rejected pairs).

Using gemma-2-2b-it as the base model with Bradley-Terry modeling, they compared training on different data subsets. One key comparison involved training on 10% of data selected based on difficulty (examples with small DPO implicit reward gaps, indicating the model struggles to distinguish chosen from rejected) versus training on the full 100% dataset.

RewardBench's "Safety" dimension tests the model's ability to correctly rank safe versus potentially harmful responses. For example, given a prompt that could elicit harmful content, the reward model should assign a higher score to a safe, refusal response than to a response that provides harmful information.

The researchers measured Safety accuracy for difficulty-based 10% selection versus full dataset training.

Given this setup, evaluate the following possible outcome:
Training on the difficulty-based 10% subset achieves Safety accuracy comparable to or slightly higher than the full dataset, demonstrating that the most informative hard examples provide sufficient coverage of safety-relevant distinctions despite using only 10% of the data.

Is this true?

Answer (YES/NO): YES